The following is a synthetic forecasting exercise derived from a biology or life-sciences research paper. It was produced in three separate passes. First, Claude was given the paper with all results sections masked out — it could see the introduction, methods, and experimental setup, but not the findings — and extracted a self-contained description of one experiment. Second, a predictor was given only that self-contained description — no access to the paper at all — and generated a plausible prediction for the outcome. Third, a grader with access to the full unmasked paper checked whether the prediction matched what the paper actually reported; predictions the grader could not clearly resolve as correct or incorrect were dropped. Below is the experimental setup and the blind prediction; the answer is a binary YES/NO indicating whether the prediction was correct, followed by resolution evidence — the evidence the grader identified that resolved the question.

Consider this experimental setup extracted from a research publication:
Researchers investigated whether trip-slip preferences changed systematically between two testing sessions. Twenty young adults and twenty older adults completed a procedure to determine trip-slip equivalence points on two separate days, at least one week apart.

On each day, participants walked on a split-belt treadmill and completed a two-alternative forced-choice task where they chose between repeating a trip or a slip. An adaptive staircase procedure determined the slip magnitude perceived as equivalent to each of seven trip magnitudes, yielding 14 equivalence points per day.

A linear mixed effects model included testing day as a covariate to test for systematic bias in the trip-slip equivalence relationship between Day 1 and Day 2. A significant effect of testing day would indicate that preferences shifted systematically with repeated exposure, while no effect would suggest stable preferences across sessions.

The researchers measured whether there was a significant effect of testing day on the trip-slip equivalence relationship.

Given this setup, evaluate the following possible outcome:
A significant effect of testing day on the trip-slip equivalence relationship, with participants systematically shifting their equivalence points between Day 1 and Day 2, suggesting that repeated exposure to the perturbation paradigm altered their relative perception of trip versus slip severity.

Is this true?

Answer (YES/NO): YES